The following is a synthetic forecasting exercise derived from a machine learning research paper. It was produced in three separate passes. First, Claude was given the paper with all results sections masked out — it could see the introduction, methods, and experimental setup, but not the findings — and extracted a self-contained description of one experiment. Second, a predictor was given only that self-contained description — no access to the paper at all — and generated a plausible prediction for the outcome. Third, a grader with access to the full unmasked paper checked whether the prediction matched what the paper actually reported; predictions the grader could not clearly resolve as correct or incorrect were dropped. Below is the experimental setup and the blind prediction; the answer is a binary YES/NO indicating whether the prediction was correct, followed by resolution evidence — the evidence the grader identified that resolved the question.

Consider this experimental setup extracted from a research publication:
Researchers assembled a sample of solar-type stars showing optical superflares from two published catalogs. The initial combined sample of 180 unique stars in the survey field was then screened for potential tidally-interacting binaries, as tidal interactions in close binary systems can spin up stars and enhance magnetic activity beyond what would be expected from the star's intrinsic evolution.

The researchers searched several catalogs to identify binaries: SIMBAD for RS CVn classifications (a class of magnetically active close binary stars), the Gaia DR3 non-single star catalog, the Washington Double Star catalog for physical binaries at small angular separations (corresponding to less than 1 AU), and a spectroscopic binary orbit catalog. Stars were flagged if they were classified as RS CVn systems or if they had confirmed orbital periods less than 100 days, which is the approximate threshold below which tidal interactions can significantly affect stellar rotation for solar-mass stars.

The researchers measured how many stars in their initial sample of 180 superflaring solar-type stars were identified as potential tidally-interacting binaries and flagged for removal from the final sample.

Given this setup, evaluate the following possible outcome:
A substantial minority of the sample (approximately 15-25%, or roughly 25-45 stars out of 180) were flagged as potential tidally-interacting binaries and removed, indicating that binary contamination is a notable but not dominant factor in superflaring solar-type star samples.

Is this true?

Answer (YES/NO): YES